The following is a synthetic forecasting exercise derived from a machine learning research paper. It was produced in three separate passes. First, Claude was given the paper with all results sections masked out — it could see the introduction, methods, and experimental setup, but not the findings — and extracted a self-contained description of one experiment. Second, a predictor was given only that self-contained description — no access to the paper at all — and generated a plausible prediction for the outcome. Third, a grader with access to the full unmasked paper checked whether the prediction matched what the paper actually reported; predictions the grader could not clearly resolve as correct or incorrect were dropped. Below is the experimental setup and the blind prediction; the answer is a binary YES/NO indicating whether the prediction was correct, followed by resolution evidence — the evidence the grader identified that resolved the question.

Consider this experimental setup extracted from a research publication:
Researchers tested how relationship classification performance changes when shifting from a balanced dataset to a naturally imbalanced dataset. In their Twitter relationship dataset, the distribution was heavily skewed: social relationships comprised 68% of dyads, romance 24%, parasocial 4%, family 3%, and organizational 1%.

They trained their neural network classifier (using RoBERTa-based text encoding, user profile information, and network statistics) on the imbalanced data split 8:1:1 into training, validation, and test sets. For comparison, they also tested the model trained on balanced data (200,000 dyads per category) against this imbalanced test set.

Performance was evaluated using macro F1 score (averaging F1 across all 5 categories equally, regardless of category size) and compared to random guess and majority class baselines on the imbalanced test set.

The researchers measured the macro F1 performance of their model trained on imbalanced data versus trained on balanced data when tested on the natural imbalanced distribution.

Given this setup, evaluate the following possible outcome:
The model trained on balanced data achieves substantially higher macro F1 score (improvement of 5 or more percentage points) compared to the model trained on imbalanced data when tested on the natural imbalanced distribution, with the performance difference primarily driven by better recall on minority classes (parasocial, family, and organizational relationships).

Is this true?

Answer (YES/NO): NO